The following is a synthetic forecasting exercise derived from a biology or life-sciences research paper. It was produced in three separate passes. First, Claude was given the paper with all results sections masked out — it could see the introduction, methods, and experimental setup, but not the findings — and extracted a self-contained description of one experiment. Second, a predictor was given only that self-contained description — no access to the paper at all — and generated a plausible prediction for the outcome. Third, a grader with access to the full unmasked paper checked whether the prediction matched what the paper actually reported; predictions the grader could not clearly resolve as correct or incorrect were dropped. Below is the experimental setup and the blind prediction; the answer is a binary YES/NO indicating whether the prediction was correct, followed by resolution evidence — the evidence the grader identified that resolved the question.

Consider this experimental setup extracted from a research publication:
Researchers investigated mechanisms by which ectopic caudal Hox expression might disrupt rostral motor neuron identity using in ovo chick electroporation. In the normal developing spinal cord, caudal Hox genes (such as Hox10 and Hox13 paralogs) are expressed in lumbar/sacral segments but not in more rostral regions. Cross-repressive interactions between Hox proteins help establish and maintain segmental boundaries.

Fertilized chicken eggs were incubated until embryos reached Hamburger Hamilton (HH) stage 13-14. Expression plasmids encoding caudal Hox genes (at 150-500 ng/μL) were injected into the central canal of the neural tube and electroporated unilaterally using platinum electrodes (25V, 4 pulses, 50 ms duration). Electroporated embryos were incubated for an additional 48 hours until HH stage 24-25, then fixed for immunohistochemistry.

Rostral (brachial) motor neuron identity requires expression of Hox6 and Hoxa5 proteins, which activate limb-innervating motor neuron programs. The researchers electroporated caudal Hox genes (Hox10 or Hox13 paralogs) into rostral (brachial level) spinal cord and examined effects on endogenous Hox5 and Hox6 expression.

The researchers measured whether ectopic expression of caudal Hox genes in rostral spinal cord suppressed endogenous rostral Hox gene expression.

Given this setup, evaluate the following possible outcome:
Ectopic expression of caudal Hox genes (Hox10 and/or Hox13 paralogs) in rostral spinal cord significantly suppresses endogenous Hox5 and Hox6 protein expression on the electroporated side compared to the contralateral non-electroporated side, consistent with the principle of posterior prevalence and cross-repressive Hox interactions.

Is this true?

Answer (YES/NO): YES